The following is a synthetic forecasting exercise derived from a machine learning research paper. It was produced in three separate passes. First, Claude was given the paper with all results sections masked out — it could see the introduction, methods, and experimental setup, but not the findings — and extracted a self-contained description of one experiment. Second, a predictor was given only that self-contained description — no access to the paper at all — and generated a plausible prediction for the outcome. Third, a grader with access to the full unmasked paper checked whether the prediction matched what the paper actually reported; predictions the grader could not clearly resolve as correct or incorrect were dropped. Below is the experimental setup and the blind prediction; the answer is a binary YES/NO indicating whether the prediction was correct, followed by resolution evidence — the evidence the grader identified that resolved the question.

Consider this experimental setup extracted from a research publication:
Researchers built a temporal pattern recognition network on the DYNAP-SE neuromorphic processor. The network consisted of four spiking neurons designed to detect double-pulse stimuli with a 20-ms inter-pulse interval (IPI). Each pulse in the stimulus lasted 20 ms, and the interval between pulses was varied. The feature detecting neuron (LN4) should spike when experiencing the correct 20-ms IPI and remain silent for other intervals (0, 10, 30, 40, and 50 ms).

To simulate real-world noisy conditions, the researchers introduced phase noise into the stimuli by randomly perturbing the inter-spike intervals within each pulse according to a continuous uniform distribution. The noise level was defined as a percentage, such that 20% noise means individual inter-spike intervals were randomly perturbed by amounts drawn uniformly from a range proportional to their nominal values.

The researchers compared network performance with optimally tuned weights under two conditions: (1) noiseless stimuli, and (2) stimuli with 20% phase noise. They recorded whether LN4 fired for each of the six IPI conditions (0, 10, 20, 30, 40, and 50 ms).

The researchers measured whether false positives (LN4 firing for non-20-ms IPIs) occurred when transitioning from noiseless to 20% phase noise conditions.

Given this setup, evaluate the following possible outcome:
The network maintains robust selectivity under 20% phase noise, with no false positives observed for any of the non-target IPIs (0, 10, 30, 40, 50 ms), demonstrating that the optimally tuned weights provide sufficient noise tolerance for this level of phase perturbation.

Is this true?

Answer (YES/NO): NO